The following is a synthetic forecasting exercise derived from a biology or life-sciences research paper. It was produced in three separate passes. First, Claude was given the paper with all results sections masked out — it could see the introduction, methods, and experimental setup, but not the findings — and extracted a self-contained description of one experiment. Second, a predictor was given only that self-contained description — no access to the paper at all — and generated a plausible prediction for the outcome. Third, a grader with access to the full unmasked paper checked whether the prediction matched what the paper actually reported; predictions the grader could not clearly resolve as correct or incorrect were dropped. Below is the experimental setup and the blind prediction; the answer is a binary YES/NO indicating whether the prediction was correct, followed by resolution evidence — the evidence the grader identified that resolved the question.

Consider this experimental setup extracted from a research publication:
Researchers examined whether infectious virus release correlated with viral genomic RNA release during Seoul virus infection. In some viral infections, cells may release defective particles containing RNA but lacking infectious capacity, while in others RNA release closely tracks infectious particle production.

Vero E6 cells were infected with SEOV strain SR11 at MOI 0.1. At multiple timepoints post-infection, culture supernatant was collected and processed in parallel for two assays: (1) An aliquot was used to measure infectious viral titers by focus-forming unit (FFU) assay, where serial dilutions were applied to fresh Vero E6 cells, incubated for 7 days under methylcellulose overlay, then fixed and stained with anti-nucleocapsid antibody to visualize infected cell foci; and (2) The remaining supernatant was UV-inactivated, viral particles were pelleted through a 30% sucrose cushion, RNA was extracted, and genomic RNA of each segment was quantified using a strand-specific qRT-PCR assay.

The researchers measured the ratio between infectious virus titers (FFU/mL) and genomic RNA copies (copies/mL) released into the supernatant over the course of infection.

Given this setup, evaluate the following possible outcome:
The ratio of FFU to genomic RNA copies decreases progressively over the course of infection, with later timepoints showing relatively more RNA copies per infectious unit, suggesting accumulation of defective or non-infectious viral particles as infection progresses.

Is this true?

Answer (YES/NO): NO